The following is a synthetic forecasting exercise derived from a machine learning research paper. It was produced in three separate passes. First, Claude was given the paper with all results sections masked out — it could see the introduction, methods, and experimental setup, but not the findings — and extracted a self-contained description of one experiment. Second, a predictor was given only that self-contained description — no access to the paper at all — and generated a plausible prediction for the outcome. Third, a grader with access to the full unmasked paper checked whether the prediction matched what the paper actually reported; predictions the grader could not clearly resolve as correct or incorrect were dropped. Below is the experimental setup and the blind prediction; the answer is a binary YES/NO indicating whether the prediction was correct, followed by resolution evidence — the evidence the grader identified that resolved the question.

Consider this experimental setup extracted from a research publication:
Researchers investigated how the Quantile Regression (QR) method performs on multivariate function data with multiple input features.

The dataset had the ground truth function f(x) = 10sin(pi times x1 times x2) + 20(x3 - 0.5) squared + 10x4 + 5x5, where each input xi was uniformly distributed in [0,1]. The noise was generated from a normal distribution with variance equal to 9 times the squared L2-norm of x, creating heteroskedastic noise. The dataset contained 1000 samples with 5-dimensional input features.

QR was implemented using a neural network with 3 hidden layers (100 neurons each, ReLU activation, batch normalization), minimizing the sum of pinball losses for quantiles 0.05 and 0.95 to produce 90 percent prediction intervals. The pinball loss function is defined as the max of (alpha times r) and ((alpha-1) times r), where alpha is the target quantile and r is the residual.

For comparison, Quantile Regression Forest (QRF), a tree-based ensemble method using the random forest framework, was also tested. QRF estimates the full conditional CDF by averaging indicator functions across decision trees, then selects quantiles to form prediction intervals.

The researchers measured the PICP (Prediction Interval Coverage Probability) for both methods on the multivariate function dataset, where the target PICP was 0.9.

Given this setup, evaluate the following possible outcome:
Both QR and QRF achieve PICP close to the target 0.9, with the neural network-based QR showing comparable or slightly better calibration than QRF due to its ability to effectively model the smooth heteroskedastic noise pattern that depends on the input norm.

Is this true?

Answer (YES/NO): NO